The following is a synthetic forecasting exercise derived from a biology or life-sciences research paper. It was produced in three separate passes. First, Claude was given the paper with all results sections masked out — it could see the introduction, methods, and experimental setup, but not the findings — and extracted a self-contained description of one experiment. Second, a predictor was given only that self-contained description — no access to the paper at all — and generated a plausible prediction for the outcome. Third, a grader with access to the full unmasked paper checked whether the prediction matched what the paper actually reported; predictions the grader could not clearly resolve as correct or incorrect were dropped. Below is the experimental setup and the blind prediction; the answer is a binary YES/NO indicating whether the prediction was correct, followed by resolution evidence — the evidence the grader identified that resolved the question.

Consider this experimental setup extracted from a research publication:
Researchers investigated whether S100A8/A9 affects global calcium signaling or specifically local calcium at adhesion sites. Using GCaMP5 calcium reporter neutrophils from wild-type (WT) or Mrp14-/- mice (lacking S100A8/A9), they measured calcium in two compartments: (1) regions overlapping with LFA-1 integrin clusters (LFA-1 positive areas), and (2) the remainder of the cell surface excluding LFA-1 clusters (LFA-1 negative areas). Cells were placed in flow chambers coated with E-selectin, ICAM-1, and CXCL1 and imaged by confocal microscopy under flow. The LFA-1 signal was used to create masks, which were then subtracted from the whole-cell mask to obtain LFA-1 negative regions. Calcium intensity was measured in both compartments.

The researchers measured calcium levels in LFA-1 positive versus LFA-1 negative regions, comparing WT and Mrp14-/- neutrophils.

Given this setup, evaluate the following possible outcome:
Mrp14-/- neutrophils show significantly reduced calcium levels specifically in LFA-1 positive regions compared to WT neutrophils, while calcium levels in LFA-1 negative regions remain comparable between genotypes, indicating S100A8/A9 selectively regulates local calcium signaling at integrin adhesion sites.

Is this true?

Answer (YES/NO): YES